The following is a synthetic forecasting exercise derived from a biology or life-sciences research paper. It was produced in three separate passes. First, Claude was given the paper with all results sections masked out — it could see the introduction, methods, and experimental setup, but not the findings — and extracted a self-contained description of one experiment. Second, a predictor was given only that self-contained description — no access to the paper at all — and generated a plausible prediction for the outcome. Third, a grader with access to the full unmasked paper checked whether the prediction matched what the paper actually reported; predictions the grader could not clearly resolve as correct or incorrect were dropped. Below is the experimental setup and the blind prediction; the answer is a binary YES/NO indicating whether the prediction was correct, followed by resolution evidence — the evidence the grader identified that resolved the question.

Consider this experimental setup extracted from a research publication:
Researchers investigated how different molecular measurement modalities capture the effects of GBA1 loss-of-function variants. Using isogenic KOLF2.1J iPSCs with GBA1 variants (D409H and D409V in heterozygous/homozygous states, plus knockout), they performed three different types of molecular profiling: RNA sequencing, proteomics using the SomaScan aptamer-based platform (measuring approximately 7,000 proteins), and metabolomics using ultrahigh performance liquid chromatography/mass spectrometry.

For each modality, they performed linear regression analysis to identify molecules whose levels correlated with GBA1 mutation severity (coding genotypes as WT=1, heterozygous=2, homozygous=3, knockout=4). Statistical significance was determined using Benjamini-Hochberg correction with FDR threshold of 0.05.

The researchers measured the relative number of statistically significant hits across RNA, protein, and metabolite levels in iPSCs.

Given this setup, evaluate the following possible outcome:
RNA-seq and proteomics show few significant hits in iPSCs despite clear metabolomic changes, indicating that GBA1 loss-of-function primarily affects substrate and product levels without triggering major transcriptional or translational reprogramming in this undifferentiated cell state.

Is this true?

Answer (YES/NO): NO